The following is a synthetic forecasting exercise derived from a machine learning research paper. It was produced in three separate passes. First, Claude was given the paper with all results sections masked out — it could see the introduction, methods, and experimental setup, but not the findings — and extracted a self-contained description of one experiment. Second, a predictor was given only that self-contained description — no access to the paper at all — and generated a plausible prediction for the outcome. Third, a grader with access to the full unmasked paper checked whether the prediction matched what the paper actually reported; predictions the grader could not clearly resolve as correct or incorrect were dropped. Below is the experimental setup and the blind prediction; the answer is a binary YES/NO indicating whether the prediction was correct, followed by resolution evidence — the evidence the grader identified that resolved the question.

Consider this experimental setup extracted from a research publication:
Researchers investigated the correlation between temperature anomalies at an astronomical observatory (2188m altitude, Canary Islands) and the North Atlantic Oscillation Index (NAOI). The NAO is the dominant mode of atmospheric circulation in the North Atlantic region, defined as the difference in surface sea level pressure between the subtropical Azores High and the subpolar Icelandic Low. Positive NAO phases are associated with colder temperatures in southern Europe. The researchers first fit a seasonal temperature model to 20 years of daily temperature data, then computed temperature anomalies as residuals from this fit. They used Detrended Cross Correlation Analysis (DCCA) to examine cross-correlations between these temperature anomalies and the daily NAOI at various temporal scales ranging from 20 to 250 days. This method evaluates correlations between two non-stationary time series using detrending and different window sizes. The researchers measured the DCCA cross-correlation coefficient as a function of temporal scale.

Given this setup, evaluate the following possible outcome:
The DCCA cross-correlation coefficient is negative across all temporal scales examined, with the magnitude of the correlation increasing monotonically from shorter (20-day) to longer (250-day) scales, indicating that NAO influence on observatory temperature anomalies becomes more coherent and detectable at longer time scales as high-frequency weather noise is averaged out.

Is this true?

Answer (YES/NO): NO